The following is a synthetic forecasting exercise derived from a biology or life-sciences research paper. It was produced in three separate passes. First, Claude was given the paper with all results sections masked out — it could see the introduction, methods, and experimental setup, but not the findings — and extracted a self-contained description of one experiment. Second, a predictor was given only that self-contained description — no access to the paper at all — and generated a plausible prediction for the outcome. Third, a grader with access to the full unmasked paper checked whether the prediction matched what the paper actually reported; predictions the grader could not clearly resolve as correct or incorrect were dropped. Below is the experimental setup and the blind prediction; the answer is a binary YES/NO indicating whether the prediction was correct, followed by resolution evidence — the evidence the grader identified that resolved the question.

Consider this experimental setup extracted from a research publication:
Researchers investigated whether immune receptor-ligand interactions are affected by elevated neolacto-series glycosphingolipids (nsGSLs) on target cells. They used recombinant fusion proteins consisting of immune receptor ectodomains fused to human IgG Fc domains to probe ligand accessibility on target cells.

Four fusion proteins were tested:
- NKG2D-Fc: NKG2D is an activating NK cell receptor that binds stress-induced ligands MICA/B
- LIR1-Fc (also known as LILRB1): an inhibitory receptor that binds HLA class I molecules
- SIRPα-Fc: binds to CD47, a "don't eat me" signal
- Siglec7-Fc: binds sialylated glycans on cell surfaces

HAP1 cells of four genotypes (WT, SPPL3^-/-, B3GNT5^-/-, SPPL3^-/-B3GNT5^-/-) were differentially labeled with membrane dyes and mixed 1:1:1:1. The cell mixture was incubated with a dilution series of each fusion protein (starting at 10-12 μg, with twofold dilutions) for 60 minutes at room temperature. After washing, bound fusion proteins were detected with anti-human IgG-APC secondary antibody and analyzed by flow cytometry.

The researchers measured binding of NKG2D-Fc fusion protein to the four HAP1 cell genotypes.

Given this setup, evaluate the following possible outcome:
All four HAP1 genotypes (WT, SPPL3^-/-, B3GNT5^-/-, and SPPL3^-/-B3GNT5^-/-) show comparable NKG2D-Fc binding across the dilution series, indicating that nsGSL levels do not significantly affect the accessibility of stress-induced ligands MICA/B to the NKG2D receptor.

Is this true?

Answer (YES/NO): NO